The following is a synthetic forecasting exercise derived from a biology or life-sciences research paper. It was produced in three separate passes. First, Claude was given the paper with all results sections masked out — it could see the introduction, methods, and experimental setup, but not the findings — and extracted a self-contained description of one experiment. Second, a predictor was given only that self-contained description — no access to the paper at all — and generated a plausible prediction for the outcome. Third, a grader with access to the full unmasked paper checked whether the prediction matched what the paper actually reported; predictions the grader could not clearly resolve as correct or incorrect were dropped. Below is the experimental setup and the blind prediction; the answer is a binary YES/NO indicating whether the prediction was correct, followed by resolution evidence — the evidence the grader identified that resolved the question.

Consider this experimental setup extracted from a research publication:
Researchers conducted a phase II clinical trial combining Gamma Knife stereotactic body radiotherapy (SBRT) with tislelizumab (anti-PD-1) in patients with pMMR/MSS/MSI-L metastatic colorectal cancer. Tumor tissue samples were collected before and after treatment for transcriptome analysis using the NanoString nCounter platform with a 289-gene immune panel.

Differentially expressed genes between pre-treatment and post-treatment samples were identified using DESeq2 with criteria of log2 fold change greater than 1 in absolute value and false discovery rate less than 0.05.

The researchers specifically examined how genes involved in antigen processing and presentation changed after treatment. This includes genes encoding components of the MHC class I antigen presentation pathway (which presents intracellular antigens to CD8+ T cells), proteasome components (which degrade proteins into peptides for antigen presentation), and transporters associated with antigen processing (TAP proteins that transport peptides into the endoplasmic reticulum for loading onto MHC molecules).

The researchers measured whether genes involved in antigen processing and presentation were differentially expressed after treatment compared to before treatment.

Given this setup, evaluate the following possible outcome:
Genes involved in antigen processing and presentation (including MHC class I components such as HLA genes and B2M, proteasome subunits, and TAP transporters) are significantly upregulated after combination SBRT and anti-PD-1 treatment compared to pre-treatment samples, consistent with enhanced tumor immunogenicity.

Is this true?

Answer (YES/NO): NO